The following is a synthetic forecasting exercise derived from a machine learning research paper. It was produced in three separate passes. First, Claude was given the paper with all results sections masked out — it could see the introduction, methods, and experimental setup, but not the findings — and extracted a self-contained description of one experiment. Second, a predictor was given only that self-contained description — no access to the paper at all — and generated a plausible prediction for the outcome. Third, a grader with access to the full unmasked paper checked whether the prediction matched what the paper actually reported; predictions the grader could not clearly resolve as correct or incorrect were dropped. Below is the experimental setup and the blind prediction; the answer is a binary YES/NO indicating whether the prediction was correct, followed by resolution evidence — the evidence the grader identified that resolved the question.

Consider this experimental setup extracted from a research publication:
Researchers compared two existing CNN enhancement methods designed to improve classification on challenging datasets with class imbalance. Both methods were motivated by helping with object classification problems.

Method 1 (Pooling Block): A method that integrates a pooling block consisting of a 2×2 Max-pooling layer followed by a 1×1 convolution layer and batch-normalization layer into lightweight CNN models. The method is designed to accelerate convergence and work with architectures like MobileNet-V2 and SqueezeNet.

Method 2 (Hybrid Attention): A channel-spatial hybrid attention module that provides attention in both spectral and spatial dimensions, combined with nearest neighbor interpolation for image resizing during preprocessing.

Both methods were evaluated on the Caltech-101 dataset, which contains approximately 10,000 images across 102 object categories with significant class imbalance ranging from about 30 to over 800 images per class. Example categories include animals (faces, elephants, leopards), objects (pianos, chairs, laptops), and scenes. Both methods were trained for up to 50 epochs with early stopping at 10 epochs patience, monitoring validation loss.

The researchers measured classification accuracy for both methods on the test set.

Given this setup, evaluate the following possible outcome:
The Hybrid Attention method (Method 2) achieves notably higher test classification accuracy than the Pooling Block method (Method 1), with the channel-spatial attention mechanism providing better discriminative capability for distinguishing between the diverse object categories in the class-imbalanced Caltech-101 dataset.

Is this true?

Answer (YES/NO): NO